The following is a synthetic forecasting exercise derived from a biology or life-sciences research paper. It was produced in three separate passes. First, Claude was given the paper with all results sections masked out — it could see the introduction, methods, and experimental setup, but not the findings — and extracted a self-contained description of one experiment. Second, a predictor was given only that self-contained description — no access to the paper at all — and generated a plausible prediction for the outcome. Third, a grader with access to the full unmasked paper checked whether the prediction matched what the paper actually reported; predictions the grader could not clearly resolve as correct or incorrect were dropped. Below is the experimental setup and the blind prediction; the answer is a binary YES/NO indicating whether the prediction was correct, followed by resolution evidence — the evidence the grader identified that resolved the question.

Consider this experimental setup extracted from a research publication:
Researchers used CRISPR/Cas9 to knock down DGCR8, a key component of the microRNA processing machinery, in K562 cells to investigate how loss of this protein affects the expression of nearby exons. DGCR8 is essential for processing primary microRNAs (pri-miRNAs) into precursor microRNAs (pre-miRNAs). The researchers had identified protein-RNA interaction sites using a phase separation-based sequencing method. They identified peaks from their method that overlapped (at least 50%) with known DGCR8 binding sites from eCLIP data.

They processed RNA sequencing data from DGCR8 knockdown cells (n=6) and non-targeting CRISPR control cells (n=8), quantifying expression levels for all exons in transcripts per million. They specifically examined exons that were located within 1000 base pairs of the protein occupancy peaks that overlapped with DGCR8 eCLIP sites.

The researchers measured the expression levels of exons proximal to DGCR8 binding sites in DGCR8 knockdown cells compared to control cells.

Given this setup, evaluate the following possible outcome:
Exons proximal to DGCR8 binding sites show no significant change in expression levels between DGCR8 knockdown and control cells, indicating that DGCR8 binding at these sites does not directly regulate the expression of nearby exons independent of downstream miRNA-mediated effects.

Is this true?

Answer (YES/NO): NO